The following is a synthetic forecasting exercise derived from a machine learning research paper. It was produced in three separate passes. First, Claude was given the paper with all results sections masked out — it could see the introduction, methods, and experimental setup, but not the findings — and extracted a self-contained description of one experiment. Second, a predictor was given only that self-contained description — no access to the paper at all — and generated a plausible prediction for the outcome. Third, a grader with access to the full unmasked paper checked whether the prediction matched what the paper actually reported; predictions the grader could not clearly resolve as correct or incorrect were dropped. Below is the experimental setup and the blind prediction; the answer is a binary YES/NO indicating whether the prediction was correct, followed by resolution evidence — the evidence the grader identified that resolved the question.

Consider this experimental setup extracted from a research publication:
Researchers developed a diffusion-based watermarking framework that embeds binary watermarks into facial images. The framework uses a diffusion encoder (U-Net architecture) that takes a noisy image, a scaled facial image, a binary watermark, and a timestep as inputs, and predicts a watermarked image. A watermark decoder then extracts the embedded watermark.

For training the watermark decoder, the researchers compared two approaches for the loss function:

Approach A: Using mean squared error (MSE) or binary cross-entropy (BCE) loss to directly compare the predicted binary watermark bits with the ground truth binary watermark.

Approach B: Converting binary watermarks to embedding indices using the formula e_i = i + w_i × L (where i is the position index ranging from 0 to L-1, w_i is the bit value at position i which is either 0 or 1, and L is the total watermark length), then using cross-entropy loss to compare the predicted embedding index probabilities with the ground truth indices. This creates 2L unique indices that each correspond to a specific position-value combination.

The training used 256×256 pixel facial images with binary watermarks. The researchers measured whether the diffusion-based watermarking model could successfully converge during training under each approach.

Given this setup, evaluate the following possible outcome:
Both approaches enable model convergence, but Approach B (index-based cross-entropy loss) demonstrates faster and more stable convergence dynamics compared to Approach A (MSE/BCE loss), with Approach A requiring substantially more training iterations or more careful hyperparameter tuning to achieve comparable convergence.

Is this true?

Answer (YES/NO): NO